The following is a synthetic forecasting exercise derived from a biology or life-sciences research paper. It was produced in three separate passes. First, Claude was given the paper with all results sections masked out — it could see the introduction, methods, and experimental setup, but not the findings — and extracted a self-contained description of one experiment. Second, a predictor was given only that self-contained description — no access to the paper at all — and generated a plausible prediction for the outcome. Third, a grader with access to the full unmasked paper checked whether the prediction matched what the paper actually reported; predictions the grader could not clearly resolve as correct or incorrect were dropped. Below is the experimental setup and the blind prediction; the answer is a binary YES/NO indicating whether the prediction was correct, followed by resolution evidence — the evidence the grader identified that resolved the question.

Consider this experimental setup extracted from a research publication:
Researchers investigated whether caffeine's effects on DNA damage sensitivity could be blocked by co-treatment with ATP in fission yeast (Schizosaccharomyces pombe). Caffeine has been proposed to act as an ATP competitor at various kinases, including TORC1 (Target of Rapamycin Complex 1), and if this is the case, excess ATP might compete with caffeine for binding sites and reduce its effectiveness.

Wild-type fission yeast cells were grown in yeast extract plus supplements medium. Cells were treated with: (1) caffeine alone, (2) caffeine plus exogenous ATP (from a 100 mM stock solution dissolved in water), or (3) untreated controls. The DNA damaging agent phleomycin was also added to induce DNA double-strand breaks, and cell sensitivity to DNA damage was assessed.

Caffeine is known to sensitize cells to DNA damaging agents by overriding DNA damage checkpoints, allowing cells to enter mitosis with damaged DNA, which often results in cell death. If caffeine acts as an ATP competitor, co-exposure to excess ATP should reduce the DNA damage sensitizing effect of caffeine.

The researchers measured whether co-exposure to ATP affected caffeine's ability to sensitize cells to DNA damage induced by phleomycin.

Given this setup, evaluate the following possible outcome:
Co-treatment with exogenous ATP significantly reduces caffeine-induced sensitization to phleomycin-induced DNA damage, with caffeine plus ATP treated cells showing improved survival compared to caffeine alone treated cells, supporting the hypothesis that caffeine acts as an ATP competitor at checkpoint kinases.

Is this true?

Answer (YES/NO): YES